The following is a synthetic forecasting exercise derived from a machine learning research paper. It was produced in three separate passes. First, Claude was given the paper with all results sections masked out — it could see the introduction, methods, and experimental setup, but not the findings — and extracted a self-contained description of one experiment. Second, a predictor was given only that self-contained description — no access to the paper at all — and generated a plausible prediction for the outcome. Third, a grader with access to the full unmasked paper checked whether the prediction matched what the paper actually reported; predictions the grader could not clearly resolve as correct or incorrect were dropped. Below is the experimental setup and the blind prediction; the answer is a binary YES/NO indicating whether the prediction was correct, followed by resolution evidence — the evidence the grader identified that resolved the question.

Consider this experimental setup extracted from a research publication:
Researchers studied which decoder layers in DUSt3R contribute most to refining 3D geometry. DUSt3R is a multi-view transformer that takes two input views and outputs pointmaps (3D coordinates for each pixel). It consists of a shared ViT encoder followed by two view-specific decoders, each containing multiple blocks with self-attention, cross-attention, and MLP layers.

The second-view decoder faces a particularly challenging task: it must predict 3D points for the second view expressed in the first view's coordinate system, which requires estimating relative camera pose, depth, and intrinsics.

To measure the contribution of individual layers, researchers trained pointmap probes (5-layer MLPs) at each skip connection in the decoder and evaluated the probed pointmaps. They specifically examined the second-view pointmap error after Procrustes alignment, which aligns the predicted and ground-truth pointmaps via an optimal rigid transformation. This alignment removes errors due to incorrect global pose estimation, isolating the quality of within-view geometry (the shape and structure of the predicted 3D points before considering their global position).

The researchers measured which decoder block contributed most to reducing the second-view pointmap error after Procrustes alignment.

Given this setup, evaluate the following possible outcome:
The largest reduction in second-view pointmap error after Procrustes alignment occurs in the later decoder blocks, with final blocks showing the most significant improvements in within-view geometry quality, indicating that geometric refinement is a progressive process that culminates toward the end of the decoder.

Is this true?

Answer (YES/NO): NO